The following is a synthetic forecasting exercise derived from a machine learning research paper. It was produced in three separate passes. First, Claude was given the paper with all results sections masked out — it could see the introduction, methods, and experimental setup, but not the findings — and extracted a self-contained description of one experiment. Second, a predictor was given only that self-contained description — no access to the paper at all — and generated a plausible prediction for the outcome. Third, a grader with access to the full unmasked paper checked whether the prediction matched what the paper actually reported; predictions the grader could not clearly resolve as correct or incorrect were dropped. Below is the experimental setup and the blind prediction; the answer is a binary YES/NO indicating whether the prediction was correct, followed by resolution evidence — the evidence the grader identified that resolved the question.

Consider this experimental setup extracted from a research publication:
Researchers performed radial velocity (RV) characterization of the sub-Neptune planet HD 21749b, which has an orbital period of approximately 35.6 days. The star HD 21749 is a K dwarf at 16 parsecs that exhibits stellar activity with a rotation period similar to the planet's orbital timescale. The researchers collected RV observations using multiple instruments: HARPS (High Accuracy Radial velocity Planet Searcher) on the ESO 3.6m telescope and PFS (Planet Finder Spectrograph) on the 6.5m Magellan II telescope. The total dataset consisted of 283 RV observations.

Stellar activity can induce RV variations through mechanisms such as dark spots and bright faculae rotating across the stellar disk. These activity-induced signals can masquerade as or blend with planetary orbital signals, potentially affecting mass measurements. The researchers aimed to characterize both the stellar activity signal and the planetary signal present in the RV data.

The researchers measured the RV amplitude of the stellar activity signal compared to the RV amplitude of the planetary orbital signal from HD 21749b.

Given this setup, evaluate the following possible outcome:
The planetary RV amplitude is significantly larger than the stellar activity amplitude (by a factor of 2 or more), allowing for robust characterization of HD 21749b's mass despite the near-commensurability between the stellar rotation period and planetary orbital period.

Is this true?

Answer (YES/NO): NO